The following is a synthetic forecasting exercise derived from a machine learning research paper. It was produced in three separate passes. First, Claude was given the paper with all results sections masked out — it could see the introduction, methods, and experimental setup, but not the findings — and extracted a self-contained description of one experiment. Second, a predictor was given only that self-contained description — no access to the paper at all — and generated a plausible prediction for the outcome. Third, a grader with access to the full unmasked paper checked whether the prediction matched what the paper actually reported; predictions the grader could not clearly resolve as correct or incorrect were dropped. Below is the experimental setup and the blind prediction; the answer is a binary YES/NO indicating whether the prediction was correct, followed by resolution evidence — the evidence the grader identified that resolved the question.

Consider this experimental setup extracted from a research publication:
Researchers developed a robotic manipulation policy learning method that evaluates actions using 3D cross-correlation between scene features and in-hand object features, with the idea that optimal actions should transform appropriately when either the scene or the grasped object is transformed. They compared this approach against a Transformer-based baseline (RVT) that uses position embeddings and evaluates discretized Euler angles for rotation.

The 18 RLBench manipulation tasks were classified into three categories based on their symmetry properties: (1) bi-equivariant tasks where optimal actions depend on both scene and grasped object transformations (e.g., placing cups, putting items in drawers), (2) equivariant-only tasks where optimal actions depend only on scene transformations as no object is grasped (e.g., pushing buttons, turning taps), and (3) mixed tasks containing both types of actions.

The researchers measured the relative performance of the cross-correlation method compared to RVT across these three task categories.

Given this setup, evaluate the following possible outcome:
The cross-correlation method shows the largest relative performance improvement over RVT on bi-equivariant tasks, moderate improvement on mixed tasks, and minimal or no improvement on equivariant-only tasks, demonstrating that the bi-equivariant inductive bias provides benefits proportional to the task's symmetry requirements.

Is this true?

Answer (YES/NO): NO